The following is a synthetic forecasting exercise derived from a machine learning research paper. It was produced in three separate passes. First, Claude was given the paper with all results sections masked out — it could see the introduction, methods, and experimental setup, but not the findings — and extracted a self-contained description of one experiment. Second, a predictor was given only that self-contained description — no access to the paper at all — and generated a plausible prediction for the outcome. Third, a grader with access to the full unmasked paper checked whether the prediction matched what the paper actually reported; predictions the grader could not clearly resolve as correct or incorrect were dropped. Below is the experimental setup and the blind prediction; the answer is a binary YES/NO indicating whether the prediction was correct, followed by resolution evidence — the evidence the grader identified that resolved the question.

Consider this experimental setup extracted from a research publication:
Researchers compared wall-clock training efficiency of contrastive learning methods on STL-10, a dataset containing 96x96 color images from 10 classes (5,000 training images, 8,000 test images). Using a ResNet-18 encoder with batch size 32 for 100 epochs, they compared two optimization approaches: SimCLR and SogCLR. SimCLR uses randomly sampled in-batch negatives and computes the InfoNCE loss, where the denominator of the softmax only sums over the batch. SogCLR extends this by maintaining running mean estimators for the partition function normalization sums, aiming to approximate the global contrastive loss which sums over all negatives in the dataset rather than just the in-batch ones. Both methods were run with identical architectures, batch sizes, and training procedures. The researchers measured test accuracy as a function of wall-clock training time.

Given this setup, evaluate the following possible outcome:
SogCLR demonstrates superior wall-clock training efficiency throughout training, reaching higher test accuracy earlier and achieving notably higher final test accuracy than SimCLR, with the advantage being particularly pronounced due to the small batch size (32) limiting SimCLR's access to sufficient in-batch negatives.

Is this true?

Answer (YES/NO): NO